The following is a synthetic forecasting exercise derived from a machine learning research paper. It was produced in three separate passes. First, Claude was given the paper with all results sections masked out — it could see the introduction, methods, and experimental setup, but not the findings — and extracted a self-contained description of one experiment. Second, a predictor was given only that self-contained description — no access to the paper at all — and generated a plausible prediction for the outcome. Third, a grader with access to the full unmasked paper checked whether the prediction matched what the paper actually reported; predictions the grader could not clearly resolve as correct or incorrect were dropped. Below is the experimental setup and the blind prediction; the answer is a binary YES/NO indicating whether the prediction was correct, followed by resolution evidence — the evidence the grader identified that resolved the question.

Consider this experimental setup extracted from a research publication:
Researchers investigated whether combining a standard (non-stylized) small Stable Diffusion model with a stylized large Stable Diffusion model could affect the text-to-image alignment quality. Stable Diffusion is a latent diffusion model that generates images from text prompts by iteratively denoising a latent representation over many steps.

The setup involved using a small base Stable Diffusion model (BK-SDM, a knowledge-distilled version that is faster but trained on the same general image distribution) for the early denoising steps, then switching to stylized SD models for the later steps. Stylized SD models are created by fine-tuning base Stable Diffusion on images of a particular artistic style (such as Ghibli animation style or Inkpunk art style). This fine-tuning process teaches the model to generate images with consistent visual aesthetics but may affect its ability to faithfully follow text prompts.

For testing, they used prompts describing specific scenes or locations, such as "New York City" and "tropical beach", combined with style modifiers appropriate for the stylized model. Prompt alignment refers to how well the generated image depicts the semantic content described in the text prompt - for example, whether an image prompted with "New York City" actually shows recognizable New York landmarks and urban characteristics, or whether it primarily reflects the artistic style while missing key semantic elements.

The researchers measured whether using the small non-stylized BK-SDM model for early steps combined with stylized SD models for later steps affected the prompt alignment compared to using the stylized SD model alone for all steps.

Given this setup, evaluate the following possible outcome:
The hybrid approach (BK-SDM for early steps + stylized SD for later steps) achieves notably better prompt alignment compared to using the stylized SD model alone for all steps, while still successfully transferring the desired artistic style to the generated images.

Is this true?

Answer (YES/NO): YES